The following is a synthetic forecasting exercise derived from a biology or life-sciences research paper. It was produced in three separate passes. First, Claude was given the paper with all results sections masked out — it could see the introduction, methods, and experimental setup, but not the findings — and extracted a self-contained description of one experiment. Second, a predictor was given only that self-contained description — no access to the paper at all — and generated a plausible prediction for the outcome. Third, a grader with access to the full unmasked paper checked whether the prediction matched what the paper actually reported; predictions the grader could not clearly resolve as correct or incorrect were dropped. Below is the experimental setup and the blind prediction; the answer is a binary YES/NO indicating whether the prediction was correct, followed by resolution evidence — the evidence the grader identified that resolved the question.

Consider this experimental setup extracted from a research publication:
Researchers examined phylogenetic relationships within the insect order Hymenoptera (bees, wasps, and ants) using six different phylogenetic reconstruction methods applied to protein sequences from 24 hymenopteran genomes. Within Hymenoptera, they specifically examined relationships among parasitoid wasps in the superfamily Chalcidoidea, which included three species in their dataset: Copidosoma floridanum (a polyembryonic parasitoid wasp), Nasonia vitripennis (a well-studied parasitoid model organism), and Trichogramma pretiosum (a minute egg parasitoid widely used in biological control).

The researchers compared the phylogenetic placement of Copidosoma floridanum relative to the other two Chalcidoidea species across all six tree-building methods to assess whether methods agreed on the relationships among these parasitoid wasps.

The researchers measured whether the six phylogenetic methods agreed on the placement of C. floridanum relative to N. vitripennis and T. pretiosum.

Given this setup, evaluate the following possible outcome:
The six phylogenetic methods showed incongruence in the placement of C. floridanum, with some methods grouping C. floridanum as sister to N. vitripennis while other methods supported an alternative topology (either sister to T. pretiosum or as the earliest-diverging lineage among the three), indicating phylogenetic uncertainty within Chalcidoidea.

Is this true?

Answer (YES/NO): YES